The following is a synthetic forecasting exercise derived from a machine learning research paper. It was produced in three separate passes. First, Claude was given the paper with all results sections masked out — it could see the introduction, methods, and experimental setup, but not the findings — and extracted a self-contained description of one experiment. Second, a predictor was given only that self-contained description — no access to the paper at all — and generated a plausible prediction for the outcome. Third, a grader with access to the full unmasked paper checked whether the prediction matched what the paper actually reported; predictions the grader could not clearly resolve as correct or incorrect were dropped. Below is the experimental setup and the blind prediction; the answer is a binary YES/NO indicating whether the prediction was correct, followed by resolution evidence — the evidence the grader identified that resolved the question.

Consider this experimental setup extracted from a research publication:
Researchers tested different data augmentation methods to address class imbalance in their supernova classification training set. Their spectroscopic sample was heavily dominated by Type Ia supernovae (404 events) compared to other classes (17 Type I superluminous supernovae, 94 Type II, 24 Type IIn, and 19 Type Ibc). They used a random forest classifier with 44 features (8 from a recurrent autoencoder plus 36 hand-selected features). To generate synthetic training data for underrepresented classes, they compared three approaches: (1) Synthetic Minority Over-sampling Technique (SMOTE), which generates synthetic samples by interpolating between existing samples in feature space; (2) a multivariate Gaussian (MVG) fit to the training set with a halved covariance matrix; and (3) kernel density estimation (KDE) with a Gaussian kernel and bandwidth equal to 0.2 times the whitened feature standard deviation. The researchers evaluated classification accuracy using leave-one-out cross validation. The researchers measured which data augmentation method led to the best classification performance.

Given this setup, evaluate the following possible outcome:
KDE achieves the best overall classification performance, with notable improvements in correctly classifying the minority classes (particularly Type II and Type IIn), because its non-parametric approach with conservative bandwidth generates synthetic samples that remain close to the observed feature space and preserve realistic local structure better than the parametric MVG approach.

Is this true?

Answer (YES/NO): NO